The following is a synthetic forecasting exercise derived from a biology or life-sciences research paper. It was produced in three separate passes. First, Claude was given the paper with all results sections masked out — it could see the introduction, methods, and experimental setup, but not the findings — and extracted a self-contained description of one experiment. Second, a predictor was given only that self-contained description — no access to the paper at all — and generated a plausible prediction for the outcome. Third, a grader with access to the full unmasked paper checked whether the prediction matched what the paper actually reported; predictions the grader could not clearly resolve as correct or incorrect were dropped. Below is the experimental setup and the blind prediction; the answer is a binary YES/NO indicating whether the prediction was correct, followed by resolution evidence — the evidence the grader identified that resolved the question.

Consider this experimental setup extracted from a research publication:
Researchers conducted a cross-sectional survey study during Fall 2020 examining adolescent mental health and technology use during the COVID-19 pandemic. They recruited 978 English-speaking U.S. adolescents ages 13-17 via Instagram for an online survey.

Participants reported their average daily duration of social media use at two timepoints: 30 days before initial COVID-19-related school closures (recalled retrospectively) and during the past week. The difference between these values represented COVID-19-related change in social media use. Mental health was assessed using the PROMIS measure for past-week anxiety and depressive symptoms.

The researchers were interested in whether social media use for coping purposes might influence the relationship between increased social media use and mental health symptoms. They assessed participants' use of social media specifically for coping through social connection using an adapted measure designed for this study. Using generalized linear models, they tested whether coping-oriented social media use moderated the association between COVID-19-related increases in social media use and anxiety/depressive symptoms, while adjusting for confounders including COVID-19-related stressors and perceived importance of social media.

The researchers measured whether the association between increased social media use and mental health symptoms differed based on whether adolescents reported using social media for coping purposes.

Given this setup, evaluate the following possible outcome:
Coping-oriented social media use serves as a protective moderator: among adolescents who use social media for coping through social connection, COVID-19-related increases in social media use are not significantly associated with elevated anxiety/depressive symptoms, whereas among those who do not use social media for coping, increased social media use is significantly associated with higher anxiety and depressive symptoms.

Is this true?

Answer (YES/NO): NO